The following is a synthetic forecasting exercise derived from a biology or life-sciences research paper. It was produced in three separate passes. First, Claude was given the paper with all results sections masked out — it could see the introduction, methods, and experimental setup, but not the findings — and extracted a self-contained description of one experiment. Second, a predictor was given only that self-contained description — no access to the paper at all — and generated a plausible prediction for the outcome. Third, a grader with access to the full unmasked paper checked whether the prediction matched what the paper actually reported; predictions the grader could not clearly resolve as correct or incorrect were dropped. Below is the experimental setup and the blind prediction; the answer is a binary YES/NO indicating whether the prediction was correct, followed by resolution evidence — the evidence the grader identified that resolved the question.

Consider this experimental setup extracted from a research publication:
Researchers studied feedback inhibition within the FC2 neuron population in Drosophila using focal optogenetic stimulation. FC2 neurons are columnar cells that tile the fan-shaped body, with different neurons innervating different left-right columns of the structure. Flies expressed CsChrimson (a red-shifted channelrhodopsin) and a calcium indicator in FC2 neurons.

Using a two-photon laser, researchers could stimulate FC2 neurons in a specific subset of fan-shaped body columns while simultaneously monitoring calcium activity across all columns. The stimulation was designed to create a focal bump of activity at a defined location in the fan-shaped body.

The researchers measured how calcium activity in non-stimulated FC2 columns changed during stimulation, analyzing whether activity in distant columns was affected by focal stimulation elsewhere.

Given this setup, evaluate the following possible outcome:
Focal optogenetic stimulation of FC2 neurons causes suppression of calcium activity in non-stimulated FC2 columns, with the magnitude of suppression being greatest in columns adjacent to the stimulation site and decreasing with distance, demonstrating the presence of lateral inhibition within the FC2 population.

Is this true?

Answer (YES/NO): NO